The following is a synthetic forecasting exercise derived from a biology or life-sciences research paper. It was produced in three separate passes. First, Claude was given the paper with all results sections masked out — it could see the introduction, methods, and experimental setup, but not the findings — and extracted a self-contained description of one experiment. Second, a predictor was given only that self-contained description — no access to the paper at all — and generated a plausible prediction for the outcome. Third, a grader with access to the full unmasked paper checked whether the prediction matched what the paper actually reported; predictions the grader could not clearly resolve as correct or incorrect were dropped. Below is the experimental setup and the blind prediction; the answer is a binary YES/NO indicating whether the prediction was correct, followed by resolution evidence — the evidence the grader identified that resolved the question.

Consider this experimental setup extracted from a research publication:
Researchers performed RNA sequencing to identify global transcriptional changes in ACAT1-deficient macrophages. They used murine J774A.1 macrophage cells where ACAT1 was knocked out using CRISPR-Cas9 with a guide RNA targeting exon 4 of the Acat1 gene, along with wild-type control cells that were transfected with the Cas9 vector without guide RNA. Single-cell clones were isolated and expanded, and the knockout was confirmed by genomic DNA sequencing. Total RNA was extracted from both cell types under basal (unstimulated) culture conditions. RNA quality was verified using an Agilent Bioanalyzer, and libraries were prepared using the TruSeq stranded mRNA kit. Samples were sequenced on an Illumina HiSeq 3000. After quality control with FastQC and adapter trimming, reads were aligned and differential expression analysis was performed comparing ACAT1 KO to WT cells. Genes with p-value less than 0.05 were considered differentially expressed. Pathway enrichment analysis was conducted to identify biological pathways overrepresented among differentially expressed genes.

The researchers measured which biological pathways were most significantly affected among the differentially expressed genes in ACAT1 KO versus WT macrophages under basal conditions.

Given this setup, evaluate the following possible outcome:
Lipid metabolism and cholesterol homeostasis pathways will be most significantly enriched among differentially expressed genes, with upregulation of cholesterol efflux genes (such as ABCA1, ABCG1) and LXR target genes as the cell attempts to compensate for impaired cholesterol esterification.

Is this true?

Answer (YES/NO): NO